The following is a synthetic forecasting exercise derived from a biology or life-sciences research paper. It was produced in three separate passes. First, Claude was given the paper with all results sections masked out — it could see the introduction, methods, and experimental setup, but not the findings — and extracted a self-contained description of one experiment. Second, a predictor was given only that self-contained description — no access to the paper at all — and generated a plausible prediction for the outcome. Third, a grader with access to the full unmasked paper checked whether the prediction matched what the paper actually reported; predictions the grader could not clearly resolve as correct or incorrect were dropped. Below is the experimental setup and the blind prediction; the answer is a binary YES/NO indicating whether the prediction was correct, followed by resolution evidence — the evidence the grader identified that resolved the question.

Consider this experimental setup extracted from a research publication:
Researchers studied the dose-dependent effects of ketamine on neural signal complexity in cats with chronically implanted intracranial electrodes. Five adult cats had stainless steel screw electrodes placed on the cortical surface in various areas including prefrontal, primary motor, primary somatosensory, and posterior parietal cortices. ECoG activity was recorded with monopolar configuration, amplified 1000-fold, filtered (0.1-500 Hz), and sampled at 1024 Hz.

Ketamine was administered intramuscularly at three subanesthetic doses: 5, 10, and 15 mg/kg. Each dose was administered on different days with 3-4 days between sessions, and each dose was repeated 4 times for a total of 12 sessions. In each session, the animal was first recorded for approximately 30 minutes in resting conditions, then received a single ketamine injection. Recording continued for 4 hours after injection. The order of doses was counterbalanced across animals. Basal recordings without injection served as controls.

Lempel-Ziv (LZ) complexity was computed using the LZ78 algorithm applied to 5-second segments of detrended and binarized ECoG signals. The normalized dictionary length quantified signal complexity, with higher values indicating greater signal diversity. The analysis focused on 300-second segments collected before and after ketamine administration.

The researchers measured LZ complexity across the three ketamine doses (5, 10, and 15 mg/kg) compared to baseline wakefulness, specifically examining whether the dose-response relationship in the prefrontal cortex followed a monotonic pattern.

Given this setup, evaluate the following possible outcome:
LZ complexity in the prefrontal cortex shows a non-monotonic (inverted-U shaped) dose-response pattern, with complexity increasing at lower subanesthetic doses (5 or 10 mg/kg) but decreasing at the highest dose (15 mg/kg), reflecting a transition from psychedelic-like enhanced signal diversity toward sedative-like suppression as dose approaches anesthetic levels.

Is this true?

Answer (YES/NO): YES